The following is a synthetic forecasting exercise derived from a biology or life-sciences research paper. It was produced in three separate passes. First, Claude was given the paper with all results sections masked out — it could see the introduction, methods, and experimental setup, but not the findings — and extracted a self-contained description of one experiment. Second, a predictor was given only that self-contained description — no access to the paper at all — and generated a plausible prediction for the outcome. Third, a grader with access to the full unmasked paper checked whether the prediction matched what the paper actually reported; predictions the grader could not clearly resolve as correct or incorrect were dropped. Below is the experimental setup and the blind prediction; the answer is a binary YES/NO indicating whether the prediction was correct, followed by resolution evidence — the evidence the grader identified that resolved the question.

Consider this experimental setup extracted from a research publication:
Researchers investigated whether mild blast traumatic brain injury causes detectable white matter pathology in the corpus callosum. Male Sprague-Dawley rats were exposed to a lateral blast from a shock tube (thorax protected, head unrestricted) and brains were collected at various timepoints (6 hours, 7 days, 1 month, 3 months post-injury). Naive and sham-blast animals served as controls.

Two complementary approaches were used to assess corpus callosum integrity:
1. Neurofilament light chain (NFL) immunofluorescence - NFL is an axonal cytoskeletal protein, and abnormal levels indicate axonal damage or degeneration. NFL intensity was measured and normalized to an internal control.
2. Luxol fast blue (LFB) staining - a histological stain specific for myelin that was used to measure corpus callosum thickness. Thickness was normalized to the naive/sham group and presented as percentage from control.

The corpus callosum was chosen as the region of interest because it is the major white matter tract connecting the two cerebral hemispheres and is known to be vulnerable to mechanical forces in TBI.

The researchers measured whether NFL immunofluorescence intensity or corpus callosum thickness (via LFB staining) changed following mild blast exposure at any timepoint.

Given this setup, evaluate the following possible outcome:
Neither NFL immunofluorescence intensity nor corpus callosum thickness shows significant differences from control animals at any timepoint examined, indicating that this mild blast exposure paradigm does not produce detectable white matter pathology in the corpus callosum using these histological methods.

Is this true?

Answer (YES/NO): NO